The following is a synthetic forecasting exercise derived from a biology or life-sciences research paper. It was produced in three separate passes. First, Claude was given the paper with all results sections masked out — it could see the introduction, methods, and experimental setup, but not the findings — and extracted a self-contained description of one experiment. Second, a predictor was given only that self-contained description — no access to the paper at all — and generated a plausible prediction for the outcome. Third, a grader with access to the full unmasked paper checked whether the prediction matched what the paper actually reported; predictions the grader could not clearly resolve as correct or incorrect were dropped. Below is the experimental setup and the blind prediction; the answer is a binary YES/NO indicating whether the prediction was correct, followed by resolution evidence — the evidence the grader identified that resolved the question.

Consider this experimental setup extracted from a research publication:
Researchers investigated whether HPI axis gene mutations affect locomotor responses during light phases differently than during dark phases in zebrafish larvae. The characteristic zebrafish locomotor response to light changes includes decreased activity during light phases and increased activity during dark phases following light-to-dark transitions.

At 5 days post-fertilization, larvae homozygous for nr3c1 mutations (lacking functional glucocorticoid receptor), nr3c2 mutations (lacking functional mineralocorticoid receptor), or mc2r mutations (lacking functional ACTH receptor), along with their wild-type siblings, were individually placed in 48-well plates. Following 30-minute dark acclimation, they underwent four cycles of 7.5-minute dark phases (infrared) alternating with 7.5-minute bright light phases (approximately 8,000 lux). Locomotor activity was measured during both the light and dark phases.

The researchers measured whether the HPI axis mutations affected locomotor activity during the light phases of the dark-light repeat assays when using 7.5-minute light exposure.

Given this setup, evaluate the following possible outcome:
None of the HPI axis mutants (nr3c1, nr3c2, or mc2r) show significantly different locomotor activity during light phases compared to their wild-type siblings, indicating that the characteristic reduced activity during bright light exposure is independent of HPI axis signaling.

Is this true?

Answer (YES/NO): NO